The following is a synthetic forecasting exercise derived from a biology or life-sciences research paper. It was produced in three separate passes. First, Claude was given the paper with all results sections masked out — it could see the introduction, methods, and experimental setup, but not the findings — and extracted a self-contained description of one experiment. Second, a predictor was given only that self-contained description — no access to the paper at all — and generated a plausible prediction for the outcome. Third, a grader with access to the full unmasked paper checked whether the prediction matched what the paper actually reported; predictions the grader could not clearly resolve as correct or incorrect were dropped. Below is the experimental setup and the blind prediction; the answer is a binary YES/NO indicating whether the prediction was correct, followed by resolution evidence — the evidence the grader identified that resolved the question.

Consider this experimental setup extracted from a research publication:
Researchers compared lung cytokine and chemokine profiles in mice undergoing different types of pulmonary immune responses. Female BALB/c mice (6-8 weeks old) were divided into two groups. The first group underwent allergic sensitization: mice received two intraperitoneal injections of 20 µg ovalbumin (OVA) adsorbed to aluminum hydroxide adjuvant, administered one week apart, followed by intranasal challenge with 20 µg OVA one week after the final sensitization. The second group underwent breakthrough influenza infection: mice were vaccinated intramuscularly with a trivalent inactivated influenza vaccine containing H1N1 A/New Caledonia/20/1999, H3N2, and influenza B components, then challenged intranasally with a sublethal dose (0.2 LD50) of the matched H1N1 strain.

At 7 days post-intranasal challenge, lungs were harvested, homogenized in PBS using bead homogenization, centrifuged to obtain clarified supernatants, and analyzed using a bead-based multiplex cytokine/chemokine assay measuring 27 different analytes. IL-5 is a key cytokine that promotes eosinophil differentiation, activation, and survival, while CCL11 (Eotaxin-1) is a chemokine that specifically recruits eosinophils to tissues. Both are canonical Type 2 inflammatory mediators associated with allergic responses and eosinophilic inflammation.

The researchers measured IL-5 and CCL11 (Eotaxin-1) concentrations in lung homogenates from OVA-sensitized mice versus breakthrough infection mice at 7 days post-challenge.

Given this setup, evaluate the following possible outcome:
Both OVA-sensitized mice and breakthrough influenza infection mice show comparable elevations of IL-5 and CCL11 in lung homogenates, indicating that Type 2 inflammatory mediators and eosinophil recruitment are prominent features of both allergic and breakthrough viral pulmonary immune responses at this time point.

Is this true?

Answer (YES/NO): NO